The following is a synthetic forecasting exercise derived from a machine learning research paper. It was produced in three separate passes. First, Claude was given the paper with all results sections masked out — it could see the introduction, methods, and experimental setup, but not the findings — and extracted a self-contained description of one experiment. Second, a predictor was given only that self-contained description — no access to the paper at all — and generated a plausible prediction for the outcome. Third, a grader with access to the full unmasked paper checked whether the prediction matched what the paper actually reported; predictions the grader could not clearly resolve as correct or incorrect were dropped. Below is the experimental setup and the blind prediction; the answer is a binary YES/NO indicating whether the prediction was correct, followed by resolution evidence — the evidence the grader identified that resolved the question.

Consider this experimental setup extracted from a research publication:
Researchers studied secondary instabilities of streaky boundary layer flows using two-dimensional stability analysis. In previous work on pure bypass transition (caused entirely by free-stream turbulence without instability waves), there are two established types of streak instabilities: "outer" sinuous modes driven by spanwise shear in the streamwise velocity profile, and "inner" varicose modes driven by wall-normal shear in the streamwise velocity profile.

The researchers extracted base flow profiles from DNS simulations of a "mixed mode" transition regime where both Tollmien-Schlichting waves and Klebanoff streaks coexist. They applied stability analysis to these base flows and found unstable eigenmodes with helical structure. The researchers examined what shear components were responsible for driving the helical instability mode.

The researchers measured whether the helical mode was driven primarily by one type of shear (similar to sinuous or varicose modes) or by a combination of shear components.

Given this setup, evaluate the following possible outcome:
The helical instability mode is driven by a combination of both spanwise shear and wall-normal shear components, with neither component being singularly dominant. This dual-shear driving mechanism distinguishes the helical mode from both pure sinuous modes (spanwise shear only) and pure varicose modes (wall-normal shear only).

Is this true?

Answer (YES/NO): YES